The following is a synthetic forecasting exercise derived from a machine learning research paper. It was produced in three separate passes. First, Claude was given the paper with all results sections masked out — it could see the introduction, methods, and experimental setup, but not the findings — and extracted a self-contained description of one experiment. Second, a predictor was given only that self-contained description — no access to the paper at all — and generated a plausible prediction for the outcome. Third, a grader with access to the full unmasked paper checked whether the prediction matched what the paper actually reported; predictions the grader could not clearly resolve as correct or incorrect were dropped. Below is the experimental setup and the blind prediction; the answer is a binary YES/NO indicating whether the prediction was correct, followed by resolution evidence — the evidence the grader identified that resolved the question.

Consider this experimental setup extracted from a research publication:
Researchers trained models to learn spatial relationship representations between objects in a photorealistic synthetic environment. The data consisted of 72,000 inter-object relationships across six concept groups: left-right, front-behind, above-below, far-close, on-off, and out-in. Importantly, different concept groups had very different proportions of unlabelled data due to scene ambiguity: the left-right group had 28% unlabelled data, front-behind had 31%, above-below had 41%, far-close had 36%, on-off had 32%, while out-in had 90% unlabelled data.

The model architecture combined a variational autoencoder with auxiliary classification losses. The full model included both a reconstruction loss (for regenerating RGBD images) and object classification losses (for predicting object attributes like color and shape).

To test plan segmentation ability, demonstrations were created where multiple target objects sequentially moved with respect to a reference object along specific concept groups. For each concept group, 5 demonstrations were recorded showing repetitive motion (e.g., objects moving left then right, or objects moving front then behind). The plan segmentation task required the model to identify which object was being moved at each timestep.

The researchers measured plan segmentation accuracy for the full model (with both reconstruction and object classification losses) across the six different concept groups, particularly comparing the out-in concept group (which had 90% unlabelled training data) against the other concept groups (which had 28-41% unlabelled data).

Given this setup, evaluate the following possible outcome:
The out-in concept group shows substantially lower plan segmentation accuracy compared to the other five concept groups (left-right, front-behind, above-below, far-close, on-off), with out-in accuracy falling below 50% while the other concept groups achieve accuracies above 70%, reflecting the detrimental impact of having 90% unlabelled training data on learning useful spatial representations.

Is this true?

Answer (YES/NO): NO